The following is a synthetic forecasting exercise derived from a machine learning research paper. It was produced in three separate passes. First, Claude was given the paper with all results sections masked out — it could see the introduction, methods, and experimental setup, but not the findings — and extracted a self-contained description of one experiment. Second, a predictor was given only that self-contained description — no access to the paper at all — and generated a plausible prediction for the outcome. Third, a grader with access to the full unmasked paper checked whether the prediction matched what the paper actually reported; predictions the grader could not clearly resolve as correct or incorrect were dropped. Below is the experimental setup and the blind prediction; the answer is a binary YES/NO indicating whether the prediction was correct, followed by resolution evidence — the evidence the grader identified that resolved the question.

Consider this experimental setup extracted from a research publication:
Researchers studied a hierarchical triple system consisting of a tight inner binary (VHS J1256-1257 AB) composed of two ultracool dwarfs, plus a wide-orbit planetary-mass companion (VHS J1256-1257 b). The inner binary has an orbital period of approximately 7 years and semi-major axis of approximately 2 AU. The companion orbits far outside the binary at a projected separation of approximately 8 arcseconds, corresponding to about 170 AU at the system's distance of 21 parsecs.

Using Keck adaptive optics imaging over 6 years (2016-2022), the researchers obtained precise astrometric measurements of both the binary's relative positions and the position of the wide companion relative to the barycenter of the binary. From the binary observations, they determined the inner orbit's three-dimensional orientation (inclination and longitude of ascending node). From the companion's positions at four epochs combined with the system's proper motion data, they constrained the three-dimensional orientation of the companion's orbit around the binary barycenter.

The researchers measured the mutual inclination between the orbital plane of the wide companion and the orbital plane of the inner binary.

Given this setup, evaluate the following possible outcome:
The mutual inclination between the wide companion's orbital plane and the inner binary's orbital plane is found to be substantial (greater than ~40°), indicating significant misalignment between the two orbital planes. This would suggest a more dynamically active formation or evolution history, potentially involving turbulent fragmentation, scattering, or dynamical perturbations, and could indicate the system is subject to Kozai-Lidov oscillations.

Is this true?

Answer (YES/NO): YES